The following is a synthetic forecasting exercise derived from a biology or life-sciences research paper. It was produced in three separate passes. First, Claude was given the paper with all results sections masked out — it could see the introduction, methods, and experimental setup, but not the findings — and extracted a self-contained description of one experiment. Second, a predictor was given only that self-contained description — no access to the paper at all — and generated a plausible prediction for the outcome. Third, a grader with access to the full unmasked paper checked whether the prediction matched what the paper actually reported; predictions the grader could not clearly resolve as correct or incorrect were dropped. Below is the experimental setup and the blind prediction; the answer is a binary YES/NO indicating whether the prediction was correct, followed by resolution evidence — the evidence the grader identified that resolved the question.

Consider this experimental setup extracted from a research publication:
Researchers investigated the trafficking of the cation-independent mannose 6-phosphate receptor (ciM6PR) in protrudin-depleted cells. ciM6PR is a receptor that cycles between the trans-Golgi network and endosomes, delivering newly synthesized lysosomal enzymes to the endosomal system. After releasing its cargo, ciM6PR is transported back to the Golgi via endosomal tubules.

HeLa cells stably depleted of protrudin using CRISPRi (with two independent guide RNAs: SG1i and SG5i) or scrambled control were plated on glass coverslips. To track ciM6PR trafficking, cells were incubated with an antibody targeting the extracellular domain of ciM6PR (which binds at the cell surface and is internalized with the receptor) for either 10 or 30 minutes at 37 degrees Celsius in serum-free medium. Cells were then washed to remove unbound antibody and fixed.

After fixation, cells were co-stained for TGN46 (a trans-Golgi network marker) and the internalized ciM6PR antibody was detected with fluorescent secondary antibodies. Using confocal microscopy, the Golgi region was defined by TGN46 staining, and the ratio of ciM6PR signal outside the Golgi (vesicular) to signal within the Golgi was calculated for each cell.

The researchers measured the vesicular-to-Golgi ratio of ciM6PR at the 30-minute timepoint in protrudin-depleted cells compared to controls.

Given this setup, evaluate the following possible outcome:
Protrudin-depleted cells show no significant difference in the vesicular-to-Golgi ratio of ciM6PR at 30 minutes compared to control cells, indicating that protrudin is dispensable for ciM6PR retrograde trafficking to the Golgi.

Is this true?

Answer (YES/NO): NO